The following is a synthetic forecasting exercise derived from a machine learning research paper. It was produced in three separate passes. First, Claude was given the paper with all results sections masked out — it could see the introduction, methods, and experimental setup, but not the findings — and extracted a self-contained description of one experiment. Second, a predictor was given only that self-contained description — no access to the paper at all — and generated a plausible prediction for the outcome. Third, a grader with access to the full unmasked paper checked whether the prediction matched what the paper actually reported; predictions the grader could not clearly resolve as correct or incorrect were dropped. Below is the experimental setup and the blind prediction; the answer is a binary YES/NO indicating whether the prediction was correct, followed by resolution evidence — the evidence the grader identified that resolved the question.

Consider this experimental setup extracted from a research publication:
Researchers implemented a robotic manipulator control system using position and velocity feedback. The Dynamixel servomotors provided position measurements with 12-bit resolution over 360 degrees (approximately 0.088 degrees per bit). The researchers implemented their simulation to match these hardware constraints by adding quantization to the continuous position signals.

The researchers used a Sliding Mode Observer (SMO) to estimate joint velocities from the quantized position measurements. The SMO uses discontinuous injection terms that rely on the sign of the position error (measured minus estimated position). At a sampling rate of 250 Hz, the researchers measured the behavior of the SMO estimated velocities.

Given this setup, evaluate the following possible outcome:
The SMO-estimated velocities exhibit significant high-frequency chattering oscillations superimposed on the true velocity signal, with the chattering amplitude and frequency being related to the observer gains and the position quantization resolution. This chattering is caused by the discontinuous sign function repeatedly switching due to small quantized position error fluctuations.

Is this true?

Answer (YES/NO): YES